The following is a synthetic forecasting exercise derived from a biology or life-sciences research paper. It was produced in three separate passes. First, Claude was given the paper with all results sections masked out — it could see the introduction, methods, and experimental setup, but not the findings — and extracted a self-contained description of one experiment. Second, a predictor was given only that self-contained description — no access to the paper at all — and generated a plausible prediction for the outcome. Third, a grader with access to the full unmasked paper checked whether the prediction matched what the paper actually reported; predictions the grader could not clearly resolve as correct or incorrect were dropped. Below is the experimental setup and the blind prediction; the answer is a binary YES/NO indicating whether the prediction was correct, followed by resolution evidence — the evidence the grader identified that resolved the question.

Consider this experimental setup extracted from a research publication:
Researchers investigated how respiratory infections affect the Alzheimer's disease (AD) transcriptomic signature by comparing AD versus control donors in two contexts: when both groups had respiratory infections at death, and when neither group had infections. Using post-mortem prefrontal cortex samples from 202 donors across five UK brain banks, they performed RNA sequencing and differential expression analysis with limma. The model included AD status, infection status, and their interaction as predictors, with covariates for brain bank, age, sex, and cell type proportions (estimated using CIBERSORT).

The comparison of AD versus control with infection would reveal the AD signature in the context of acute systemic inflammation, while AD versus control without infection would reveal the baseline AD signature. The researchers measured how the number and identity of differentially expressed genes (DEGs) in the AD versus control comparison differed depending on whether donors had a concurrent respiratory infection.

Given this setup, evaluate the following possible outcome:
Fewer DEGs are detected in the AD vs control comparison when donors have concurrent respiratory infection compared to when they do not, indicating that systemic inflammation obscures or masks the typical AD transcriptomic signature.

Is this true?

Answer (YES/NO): YES